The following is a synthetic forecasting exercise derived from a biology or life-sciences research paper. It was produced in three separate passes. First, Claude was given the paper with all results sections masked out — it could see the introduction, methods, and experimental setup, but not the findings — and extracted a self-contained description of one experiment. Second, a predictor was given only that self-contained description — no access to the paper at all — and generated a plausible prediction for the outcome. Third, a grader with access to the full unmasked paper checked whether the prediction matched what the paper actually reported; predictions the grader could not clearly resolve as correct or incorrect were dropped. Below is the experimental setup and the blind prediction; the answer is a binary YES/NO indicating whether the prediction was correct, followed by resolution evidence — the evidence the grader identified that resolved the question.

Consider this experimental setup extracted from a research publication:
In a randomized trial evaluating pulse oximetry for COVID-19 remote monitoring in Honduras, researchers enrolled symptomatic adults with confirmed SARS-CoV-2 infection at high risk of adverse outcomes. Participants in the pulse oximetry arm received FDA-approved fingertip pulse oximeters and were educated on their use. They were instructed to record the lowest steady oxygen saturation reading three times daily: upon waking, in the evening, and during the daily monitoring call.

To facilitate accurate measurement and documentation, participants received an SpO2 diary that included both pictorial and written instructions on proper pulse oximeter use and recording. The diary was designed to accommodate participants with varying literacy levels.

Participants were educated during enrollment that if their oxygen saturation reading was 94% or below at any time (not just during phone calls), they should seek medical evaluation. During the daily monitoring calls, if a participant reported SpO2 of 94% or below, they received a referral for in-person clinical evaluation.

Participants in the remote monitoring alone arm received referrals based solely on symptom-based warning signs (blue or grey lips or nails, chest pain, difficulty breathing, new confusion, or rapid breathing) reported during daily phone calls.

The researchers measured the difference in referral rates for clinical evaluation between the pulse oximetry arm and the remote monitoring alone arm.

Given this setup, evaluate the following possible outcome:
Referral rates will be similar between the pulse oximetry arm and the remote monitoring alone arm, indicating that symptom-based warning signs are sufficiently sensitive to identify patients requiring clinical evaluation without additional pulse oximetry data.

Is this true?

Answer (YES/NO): NO